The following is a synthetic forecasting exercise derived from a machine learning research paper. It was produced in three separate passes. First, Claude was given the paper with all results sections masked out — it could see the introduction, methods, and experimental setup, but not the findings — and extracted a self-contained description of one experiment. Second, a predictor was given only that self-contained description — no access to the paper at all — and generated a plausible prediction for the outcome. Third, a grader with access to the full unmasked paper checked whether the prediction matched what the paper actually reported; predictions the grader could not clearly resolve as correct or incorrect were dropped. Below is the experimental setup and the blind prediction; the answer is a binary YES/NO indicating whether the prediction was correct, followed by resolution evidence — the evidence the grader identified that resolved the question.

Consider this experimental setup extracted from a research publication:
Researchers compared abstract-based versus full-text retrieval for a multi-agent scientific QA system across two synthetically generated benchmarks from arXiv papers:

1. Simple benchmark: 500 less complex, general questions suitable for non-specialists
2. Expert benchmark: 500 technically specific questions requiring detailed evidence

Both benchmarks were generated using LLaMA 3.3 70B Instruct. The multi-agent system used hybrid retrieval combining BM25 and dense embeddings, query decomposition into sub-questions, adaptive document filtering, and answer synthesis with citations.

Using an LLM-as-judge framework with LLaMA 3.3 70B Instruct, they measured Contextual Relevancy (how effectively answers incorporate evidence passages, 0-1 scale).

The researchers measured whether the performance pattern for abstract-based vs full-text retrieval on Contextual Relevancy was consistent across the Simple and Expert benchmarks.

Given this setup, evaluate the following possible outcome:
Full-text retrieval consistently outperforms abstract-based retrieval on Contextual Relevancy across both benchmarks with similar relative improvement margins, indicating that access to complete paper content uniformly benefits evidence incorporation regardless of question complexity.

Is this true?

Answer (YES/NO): NO